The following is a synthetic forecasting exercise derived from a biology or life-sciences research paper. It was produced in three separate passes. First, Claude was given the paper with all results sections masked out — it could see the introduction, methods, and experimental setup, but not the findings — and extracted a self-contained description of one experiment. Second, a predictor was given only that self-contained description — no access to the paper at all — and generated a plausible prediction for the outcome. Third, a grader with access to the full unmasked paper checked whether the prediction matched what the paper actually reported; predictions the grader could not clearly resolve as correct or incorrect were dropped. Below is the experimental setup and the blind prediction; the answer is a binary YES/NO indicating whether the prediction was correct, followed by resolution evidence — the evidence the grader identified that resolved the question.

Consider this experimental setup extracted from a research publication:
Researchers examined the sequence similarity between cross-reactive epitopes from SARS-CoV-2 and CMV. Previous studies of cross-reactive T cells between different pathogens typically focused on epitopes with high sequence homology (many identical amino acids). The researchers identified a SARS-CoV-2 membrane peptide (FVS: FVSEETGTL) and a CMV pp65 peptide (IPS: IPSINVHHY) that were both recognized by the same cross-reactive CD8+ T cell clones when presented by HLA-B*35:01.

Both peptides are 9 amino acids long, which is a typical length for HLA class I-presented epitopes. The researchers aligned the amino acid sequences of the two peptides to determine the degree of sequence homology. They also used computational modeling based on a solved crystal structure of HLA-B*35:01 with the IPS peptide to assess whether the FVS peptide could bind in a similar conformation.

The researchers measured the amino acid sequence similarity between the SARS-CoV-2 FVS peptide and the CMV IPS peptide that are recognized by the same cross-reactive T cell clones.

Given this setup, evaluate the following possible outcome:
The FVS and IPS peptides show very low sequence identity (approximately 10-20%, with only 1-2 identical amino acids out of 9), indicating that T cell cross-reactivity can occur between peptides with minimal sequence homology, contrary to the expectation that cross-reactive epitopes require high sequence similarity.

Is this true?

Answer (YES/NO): YES